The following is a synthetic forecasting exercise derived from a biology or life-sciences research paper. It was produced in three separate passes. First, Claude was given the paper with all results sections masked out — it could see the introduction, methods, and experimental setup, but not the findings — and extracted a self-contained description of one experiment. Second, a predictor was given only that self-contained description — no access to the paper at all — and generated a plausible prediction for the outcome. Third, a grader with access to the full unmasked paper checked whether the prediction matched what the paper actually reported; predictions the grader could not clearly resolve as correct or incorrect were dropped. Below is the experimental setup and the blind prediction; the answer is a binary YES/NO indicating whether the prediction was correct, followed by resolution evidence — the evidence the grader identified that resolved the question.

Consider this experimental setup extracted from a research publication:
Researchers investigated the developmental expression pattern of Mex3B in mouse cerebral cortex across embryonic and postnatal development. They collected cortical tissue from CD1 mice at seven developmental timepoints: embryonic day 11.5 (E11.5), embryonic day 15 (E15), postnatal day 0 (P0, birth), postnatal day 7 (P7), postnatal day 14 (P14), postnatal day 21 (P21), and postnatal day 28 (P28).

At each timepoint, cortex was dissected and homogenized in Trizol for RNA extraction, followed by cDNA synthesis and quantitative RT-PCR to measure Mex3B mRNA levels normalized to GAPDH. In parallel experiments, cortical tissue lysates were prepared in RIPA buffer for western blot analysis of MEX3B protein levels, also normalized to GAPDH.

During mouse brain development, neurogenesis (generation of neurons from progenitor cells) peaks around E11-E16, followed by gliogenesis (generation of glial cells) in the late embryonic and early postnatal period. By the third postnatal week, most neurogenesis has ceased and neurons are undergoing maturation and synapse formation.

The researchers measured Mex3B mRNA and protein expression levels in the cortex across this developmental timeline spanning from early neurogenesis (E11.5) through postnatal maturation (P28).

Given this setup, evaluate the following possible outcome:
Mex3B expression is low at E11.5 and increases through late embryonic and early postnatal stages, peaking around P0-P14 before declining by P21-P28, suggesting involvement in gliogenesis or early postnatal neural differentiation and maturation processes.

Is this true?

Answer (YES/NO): NO